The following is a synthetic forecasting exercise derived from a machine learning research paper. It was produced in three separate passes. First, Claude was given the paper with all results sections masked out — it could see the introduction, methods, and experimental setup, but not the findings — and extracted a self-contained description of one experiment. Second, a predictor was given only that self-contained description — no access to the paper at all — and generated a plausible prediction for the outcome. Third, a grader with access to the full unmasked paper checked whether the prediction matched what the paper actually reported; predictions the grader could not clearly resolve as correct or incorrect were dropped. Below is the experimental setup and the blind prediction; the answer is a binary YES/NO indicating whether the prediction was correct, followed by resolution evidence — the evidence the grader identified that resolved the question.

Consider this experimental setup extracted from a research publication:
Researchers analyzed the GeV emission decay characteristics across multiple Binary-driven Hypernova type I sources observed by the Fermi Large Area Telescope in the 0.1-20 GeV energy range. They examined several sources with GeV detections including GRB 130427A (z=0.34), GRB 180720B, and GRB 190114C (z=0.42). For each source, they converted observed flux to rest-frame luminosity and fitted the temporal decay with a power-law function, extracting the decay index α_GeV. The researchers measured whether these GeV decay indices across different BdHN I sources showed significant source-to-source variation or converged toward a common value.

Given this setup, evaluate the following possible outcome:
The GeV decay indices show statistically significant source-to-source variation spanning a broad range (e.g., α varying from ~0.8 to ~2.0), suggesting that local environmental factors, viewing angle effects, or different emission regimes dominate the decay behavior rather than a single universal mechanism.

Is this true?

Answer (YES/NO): NO